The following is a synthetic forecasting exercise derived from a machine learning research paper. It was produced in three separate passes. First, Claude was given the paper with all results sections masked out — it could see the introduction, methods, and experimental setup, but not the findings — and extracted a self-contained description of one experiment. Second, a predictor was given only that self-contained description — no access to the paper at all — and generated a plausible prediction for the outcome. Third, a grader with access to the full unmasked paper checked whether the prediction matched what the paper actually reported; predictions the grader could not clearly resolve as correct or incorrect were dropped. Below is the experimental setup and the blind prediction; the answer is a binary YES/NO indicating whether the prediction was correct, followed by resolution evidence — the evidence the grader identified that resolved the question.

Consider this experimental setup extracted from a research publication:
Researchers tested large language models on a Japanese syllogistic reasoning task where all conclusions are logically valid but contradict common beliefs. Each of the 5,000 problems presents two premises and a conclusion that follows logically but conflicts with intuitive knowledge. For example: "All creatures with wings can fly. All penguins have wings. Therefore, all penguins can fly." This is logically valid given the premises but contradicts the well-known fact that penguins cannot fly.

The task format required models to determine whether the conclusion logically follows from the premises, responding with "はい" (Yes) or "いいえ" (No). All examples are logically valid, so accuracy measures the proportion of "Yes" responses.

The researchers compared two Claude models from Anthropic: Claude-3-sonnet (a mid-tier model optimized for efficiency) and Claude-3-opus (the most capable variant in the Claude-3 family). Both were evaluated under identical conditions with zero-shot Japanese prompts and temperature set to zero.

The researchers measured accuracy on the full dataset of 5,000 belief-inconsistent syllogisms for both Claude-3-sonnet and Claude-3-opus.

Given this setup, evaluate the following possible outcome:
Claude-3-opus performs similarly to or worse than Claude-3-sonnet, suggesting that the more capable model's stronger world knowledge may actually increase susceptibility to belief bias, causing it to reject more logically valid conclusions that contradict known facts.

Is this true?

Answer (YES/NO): YES